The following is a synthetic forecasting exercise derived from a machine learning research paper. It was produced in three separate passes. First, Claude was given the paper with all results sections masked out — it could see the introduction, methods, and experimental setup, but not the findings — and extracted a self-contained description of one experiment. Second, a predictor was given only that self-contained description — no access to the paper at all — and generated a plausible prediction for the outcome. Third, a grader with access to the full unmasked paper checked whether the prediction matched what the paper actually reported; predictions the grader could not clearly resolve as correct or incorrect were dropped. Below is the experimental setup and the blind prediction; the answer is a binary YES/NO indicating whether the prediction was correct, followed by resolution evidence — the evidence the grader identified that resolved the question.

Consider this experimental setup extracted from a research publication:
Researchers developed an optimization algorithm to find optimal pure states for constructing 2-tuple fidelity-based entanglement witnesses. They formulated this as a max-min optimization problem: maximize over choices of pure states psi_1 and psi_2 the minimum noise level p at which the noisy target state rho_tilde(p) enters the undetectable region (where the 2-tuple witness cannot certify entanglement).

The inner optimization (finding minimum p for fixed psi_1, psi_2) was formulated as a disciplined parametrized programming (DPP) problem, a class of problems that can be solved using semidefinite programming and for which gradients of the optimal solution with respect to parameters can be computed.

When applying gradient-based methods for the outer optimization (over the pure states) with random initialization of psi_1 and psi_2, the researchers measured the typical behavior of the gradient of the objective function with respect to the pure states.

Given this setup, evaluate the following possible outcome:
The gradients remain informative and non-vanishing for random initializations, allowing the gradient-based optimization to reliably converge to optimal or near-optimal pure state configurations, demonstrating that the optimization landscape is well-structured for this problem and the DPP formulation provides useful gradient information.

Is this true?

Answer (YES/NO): NO